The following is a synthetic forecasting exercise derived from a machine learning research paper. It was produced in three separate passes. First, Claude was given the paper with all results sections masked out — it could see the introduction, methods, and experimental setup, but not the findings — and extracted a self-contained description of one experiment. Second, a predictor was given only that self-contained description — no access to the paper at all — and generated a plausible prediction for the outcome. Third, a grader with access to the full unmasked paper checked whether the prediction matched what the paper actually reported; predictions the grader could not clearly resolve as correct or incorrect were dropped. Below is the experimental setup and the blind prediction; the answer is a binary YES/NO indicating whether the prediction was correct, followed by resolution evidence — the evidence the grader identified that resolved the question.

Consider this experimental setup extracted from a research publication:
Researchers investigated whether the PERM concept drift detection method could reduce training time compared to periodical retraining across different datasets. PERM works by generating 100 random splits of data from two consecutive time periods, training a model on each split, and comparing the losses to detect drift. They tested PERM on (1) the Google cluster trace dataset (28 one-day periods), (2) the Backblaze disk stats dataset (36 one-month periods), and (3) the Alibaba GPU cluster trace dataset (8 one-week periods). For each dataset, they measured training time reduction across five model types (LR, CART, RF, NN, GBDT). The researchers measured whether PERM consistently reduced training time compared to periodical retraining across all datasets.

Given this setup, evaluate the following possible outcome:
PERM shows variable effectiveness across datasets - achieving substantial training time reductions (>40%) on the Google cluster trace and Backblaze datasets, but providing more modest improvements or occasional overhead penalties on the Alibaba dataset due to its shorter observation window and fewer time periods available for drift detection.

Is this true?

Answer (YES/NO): NO